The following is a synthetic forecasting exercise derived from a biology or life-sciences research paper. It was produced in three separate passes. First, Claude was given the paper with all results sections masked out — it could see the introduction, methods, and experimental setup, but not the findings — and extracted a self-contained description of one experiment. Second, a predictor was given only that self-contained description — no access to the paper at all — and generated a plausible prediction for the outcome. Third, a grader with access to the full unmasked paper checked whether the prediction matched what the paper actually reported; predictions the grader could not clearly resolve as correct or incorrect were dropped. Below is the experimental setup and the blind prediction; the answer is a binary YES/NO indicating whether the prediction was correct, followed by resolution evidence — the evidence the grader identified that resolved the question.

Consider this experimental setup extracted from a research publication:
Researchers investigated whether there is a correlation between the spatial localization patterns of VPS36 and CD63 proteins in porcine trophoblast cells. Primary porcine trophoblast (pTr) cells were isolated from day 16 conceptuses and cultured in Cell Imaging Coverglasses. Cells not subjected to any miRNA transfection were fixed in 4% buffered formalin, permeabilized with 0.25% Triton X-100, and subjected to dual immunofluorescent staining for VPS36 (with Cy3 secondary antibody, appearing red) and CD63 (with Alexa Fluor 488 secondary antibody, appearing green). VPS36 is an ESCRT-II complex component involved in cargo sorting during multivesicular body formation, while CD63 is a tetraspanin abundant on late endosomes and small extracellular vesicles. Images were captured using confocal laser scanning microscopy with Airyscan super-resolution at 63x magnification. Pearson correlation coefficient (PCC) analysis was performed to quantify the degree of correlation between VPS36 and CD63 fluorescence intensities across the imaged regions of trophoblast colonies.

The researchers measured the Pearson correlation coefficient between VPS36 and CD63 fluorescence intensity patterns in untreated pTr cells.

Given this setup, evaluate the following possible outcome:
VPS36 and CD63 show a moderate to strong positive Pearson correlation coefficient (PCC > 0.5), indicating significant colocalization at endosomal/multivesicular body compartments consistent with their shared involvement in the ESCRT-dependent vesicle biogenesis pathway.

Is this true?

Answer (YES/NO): NO